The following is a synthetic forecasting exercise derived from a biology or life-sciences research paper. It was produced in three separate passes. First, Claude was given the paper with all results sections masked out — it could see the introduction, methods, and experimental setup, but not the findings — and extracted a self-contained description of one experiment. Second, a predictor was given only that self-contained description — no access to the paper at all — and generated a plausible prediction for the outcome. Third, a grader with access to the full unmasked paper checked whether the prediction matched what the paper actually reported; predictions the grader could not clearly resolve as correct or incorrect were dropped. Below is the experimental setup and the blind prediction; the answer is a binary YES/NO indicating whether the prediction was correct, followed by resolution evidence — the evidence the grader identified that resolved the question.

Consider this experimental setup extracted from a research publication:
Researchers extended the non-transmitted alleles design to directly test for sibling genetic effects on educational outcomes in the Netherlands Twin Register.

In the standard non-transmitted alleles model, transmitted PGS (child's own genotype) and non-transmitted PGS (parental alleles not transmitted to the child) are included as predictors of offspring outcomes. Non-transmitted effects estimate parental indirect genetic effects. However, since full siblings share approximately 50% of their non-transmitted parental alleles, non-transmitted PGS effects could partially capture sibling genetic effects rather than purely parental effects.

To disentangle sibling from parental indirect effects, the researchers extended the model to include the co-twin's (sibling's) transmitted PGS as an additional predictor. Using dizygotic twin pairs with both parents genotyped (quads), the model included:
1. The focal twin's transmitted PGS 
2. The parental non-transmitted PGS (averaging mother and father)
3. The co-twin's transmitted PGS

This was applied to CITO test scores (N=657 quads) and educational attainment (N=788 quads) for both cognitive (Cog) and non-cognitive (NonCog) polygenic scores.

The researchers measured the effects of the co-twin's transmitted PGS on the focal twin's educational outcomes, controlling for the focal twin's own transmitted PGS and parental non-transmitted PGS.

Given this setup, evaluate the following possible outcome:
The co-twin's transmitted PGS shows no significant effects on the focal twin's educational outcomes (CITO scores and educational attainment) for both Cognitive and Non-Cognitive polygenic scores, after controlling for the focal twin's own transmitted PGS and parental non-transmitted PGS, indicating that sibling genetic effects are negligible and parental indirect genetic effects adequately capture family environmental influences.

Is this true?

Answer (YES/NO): YES